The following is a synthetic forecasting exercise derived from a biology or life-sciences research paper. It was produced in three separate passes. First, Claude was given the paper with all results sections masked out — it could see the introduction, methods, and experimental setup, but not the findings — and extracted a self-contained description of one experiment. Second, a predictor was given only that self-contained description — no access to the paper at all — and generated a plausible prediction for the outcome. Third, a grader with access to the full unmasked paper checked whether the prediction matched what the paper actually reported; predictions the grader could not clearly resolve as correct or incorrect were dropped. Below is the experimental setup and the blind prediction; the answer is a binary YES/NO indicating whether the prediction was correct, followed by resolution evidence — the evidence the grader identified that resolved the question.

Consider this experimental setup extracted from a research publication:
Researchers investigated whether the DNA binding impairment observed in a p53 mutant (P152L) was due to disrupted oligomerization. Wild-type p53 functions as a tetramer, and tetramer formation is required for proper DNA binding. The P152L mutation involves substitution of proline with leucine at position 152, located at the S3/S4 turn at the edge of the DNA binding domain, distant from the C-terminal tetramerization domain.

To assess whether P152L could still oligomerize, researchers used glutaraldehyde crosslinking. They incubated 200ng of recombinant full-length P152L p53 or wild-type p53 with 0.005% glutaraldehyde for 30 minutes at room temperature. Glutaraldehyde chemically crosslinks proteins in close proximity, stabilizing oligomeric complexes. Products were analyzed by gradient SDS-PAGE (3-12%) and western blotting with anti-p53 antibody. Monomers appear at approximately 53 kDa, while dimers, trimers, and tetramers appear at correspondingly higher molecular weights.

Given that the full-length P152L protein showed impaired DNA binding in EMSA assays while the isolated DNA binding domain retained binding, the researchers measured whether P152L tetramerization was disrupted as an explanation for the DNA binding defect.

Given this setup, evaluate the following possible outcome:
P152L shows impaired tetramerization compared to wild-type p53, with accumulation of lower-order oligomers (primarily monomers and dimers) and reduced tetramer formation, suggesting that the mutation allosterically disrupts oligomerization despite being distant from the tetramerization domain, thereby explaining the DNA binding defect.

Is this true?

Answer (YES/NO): NO